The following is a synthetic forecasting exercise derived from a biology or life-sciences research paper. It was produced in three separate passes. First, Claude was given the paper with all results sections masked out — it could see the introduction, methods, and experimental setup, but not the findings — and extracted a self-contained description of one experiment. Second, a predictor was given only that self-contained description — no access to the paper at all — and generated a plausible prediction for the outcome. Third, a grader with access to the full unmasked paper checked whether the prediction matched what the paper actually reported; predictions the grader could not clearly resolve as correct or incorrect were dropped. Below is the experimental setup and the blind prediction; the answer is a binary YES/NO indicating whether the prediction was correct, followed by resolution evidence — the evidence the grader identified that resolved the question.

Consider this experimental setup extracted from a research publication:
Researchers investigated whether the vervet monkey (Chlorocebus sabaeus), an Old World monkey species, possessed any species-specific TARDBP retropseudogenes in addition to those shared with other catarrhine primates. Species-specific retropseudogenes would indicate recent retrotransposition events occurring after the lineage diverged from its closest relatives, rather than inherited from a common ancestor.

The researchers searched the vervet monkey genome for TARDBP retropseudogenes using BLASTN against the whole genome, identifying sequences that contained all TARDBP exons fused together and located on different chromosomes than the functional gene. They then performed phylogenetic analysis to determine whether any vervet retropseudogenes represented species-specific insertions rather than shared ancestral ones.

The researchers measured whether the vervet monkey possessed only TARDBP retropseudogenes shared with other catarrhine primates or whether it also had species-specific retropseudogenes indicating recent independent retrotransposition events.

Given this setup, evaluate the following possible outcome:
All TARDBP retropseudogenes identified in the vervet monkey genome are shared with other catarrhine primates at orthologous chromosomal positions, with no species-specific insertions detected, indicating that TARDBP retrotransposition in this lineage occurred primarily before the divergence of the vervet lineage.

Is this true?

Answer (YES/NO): NO